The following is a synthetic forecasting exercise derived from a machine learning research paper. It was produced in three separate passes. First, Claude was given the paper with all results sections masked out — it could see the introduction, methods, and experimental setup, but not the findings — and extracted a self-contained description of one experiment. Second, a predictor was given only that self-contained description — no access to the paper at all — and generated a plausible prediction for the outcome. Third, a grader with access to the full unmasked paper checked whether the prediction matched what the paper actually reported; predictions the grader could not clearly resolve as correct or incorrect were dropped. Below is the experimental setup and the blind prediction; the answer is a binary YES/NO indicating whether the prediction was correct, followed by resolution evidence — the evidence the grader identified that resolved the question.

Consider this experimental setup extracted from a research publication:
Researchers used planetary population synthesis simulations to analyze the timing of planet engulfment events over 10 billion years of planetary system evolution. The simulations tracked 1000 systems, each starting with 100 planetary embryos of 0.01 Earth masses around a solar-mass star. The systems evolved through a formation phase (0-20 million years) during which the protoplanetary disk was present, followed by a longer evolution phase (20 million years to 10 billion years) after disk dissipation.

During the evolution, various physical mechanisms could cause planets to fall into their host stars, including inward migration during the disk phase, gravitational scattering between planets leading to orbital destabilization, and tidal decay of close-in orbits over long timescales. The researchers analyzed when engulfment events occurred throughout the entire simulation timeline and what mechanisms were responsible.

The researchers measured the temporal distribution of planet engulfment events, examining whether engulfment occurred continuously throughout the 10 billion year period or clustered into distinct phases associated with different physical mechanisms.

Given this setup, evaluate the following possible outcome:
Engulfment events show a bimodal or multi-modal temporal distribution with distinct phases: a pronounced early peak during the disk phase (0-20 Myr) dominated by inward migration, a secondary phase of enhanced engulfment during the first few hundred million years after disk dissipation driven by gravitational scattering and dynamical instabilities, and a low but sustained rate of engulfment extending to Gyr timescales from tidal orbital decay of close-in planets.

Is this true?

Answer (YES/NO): YES